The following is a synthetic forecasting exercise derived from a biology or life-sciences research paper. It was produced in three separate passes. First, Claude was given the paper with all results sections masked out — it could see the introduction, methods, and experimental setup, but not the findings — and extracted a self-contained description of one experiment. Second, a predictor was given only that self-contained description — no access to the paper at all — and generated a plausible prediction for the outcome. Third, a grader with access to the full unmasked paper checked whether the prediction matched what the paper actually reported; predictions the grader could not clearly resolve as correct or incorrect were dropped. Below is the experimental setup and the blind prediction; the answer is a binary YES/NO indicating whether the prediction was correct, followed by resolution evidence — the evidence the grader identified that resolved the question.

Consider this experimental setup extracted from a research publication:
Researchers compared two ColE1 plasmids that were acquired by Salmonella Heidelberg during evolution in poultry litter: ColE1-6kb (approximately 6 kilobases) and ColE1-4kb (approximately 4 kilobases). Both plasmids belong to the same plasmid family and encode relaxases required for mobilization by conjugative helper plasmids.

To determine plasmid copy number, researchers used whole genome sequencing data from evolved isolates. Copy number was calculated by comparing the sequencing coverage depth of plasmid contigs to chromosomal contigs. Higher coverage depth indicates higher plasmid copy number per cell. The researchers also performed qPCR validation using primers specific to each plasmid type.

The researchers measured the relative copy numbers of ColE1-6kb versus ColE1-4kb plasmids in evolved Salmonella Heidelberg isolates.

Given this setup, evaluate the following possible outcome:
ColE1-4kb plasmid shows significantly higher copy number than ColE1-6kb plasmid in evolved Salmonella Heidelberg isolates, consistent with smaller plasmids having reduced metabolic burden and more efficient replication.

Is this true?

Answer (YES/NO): NO